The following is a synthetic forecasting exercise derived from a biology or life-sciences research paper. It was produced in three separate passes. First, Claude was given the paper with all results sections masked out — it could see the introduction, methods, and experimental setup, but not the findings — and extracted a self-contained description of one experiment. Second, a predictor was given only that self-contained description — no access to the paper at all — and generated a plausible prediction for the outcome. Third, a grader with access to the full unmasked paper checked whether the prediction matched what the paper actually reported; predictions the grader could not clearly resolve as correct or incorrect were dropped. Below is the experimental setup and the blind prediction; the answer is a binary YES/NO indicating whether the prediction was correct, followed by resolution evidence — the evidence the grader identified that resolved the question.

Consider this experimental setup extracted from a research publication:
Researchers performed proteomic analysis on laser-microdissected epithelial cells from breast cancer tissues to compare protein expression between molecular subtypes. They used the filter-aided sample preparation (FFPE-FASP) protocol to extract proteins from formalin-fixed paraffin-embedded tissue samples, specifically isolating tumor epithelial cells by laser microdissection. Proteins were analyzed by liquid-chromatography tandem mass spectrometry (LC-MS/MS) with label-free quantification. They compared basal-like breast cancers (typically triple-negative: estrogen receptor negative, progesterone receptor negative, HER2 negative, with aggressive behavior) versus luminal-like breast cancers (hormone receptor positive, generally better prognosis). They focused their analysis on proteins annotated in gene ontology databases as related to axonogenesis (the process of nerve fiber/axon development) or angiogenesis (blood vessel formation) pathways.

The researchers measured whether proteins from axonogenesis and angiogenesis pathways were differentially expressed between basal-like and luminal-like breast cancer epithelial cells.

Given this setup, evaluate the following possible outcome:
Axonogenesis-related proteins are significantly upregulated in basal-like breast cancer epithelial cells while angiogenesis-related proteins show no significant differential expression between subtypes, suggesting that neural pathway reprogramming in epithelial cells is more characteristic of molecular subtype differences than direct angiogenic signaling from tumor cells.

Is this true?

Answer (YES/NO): NO